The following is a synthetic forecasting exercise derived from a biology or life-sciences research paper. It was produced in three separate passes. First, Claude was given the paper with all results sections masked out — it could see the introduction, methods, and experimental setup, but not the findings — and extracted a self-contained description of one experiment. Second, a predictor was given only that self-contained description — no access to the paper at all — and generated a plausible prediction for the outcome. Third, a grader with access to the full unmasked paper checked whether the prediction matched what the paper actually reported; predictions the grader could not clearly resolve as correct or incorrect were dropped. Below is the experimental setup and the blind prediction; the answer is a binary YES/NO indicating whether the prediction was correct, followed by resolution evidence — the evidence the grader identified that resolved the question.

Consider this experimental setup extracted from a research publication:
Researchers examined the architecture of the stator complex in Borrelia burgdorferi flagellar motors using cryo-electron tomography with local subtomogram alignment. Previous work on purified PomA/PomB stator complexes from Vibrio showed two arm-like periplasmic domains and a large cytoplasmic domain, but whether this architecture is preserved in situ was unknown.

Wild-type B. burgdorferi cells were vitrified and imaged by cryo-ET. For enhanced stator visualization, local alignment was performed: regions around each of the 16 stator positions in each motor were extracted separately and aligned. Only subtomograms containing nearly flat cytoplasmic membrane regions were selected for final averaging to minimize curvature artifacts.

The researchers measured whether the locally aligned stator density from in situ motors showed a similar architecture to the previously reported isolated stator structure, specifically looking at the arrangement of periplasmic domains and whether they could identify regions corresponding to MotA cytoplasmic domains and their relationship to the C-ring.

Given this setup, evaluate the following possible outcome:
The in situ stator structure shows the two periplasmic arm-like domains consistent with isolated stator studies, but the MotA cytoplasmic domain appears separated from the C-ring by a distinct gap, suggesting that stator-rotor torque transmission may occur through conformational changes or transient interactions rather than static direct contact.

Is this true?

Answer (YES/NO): NO